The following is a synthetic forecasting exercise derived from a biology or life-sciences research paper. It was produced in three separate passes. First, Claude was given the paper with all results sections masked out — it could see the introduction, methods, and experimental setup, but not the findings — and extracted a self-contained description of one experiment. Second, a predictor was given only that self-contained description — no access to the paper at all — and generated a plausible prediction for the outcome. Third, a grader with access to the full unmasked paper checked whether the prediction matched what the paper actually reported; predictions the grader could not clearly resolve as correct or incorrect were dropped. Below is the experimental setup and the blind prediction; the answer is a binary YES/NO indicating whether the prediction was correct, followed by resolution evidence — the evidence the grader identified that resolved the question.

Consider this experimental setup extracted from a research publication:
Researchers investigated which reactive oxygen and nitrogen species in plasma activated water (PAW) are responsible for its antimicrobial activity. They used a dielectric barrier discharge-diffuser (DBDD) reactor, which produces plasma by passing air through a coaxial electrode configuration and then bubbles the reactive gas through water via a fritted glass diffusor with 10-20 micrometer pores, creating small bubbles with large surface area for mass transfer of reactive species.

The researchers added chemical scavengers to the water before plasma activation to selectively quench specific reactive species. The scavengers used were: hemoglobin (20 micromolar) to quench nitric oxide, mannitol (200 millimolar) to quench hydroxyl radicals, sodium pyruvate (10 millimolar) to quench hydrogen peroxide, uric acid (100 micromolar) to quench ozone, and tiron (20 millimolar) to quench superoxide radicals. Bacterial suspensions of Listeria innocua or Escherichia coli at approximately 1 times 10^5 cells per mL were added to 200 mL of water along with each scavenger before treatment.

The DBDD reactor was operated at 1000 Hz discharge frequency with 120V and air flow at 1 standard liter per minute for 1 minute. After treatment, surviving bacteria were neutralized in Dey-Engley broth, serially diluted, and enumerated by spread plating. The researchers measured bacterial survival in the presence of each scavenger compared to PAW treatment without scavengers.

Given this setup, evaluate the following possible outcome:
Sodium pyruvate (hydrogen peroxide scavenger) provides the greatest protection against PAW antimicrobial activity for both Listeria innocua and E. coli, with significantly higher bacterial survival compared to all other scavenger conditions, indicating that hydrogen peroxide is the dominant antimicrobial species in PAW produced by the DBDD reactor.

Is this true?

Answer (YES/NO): NO